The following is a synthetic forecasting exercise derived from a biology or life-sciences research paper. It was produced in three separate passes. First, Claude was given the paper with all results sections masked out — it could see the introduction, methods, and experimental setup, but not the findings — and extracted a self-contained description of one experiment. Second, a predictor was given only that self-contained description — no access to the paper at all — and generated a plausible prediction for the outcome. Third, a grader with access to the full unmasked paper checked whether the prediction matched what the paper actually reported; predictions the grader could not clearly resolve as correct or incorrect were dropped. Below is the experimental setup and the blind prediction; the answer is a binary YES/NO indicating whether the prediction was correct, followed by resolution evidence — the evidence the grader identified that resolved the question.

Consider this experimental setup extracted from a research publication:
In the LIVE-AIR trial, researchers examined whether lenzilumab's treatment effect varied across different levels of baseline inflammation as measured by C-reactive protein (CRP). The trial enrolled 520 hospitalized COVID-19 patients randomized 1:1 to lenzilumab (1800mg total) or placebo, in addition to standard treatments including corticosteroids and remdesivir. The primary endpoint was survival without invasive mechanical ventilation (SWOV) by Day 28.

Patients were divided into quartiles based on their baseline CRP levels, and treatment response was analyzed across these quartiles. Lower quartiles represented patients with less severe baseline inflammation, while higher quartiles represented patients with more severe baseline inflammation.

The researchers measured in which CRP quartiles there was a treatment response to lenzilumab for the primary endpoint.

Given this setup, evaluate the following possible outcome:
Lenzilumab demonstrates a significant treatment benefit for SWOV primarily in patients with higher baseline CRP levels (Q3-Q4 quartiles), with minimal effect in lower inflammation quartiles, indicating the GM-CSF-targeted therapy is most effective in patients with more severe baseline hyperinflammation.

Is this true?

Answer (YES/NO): NO